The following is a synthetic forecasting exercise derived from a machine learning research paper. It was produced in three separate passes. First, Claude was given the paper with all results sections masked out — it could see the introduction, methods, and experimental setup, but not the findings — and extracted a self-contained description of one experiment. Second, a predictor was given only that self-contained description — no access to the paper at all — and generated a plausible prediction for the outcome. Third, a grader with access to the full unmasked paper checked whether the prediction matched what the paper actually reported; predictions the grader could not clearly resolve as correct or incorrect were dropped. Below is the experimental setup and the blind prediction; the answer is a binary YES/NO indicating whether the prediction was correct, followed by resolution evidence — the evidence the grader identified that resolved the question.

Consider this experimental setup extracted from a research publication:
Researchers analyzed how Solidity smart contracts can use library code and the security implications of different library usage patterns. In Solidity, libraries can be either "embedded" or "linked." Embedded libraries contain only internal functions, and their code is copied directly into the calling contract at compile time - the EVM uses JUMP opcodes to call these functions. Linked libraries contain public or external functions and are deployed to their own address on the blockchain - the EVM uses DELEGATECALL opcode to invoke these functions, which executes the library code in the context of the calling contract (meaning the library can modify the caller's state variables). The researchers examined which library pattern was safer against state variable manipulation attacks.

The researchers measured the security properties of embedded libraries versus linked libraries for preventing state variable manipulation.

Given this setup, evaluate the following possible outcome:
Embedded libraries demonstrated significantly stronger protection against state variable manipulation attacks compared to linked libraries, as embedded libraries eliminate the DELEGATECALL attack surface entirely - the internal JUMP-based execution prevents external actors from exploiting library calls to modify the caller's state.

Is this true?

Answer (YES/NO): YES